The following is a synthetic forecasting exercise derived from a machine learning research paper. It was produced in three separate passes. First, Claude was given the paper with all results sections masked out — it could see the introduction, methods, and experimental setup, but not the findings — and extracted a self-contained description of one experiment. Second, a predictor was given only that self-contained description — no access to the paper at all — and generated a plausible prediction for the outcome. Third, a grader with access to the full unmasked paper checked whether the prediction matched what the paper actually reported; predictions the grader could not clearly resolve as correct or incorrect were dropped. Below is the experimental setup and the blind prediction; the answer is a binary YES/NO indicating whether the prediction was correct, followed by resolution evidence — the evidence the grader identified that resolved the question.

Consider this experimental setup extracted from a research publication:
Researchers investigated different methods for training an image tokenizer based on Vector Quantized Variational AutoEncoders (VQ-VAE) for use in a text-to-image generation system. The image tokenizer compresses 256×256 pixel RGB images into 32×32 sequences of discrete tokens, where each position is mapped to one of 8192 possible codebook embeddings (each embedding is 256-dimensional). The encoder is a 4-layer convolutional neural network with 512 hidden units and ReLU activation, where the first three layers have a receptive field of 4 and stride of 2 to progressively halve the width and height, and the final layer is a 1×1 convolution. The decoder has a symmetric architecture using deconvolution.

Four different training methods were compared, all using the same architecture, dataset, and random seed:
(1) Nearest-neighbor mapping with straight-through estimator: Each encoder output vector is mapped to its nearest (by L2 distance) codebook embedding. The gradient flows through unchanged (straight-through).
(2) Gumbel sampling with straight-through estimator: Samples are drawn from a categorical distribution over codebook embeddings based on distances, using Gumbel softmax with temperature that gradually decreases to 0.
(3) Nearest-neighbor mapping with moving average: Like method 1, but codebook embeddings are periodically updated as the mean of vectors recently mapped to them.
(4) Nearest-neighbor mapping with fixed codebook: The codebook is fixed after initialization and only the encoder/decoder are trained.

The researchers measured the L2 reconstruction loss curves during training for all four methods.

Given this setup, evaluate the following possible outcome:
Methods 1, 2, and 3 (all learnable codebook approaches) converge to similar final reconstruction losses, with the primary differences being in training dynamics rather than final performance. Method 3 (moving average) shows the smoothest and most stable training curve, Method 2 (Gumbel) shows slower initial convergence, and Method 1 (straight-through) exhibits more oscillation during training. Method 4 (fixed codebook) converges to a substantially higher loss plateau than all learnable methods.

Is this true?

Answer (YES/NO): NO